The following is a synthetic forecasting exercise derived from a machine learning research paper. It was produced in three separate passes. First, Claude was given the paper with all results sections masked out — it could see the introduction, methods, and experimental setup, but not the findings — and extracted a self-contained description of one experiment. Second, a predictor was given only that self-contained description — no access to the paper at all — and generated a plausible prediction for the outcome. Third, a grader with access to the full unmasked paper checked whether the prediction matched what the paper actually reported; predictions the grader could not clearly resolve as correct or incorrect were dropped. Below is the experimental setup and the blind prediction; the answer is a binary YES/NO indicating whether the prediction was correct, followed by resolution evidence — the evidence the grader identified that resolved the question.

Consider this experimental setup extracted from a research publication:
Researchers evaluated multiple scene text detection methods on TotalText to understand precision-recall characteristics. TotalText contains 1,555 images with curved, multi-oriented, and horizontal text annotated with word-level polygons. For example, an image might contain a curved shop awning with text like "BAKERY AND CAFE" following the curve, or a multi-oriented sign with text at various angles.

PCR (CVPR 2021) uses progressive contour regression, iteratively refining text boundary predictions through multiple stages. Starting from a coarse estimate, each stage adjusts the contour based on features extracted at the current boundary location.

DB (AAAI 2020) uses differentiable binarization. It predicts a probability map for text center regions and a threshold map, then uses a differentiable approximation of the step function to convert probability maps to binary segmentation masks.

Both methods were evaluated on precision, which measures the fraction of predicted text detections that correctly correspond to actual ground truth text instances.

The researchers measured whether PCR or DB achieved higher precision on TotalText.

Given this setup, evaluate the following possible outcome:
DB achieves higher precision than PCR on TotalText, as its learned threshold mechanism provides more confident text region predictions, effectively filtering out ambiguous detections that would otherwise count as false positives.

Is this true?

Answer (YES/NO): NO